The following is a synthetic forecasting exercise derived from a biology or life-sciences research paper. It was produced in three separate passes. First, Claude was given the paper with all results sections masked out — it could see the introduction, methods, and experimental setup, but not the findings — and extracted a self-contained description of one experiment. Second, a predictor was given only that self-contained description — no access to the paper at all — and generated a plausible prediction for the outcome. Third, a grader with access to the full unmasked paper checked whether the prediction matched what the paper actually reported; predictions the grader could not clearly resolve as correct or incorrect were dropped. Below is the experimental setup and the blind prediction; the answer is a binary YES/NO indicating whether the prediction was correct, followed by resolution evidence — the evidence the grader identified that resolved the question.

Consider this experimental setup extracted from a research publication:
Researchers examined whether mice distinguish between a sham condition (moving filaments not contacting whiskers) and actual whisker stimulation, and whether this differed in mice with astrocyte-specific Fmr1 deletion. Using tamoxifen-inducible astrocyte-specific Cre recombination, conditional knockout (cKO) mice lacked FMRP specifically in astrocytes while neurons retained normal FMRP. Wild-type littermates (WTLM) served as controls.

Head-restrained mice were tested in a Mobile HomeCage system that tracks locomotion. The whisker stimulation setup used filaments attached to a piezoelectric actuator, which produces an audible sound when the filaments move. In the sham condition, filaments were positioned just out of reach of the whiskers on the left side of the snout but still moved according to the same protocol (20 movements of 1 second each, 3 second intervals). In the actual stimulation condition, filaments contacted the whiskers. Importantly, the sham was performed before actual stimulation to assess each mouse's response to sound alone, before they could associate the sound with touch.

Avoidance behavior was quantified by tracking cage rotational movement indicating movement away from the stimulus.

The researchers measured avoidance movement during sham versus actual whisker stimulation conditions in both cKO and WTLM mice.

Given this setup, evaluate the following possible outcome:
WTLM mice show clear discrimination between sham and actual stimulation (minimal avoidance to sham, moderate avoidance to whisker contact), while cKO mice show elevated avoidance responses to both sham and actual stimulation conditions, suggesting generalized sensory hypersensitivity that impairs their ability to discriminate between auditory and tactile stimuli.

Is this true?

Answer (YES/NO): NO